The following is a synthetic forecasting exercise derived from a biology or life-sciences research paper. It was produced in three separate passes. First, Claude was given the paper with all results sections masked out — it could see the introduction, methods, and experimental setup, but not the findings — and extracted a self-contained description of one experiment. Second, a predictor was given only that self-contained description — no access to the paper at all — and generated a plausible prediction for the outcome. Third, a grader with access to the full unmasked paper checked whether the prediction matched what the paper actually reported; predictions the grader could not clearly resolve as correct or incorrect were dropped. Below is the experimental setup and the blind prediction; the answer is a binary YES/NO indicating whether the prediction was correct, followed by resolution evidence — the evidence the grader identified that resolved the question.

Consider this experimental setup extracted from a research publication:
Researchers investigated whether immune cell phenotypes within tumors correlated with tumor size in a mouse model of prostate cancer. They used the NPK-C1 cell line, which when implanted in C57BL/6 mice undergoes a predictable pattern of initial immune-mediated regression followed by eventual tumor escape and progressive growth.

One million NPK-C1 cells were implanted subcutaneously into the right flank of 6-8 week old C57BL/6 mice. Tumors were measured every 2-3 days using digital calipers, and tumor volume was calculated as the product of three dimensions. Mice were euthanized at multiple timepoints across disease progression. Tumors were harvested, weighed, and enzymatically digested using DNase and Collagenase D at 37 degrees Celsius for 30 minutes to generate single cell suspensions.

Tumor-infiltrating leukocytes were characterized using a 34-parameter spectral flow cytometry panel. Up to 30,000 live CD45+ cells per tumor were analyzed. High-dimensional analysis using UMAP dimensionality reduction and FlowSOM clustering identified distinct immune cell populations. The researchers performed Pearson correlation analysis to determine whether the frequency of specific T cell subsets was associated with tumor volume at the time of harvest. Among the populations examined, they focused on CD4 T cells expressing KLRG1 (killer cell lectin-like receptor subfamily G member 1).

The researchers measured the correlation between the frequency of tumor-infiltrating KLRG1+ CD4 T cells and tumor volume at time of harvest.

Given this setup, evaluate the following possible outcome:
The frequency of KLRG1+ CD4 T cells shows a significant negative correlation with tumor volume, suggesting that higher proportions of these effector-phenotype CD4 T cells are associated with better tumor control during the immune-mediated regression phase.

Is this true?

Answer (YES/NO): NO